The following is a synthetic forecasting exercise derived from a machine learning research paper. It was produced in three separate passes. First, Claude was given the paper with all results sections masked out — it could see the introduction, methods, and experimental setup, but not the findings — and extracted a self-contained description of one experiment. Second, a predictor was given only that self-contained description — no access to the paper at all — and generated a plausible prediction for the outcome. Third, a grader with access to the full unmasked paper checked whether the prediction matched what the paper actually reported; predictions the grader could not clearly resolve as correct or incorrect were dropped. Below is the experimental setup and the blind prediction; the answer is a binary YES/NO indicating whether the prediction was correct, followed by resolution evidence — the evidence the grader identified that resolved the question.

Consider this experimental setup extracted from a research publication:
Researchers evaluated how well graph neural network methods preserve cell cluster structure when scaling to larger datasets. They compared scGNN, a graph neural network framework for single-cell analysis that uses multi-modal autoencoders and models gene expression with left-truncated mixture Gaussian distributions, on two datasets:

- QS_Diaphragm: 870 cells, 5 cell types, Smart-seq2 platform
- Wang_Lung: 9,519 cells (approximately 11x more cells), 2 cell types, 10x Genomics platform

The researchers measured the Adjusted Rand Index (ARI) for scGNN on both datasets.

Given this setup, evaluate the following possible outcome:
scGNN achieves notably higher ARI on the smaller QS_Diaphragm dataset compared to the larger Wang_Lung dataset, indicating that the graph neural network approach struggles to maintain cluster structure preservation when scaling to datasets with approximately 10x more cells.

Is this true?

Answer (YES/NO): YES